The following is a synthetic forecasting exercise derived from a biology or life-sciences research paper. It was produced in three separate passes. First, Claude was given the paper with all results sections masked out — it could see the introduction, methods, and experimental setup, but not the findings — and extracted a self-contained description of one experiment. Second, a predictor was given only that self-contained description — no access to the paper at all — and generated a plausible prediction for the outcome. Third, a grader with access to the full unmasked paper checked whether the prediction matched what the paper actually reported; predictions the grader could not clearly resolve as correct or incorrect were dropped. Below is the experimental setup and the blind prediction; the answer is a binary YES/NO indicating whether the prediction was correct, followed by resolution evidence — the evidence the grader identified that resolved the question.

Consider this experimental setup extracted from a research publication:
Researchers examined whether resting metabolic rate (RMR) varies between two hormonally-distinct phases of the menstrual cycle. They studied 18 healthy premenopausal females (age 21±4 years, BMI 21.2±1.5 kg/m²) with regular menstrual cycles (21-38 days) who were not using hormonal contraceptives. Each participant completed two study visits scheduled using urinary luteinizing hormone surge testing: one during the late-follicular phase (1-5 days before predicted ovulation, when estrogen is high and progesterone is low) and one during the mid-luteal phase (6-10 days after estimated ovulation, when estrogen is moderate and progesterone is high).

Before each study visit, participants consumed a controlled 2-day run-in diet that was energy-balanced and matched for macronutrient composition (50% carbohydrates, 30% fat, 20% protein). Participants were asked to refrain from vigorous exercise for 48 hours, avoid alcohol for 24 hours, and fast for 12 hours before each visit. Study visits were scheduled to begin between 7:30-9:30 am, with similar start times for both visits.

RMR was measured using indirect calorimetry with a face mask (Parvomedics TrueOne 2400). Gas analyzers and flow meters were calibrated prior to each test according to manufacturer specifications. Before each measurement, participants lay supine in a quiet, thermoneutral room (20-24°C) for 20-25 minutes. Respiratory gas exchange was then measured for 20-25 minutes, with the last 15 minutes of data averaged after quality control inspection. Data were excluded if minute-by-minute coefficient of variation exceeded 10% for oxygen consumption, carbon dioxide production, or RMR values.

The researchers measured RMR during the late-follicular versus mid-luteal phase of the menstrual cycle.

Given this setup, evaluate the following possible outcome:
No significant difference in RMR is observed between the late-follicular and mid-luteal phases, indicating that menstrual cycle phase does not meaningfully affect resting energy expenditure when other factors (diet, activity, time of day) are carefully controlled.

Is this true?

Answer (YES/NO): NO